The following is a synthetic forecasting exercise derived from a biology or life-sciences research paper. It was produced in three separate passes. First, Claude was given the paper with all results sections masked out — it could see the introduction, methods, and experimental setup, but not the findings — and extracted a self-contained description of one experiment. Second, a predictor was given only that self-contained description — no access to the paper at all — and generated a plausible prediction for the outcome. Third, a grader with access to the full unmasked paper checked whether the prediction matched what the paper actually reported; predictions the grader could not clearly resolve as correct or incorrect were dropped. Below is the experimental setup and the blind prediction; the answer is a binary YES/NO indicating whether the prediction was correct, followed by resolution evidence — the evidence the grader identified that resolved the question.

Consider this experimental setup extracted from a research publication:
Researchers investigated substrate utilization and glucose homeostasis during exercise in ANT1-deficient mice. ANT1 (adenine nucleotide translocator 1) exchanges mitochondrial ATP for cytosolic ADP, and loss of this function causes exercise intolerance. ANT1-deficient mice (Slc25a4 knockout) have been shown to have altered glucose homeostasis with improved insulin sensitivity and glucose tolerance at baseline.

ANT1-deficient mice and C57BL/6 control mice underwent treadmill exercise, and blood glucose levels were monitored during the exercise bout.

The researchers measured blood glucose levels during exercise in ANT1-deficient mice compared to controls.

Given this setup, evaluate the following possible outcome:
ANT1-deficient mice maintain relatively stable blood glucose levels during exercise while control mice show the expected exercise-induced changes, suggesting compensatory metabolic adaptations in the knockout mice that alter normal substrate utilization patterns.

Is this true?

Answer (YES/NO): NO